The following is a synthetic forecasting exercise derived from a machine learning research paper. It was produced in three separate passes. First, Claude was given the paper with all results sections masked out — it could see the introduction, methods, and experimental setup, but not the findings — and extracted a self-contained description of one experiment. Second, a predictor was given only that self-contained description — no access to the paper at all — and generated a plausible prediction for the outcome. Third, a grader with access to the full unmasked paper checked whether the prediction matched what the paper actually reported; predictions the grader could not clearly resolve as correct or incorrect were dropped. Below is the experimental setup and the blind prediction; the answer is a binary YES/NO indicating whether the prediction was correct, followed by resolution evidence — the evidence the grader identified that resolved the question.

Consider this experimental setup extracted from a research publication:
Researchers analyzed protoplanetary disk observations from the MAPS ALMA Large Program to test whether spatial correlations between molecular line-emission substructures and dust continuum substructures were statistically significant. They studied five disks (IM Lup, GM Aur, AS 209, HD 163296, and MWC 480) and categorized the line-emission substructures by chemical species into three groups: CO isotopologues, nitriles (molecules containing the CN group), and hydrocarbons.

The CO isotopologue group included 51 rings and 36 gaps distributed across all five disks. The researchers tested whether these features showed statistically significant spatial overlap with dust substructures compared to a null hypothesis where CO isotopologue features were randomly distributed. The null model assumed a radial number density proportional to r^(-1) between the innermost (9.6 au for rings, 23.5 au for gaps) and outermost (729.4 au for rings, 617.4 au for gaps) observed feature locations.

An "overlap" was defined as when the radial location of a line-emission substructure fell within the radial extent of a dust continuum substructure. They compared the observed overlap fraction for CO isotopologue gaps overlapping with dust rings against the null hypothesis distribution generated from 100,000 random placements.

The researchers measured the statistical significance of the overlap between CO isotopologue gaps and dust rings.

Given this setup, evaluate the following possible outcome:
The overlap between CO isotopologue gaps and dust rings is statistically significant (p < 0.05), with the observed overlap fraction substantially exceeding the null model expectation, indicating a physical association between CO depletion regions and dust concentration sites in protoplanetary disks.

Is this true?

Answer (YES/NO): YES